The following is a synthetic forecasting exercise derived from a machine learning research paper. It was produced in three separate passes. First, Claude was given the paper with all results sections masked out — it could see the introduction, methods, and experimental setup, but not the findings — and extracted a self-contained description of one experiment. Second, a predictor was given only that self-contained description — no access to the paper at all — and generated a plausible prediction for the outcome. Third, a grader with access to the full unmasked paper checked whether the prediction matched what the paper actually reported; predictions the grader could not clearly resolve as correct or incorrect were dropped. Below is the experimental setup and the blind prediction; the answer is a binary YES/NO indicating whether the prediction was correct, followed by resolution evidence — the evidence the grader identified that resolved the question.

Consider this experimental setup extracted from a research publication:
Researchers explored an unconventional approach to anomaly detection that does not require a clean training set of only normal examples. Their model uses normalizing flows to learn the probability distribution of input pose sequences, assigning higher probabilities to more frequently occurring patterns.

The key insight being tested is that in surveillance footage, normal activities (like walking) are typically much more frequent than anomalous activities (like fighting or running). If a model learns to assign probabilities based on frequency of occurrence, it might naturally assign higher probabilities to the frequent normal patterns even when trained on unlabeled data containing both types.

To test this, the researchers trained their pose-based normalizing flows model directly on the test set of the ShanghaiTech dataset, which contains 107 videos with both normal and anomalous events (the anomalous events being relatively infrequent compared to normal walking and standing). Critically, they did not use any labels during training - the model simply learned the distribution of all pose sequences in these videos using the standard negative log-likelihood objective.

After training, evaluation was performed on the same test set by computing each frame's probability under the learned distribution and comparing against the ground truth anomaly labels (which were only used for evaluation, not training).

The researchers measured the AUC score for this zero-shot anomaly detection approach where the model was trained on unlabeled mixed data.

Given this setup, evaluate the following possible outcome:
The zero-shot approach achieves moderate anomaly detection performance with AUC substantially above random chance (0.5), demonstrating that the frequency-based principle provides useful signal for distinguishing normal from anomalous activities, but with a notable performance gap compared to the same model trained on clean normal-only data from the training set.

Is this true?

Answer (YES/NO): NO